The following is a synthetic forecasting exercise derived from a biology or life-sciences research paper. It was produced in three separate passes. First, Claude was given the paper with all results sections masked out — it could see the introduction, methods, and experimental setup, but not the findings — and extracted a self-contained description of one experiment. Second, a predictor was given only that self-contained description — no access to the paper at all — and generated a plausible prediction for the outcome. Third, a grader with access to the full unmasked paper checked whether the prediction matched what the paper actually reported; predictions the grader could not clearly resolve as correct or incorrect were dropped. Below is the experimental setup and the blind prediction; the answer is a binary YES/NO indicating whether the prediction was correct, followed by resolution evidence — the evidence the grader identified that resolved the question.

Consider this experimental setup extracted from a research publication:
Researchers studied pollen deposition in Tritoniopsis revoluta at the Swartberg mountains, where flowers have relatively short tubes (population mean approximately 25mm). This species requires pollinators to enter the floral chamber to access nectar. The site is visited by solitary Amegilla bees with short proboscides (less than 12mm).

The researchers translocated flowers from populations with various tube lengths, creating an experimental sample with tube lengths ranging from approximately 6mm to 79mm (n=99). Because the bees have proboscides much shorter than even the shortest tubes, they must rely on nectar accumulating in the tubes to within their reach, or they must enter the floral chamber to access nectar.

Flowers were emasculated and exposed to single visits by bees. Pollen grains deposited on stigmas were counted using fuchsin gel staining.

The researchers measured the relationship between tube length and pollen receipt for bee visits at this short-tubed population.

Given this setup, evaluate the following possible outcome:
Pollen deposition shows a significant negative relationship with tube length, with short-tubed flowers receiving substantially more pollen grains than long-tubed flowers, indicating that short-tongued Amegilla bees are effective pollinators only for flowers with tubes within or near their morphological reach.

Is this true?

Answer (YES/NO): NO